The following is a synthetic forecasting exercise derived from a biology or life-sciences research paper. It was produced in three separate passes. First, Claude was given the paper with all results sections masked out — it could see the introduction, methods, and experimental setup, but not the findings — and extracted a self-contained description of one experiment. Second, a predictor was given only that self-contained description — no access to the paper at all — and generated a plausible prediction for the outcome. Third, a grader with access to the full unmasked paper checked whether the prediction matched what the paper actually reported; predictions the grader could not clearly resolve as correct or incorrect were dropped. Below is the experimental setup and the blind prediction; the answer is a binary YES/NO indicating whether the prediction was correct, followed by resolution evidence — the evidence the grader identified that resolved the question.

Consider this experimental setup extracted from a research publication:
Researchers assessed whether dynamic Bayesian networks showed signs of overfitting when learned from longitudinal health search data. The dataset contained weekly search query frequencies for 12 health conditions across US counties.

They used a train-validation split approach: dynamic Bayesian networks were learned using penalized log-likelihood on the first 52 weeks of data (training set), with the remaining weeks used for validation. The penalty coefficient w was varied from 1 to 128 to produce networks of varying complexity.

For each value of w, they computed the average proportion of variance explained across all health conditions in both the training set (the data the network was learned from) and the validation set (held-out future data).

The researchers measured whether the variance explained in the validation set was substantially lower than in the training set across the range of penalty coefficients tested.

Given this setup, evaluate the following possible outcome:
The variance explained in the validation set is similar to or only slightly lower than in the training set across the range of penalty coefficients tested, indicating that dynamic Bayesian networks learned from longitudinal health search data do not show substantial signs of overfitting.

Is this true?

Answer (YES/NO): YES